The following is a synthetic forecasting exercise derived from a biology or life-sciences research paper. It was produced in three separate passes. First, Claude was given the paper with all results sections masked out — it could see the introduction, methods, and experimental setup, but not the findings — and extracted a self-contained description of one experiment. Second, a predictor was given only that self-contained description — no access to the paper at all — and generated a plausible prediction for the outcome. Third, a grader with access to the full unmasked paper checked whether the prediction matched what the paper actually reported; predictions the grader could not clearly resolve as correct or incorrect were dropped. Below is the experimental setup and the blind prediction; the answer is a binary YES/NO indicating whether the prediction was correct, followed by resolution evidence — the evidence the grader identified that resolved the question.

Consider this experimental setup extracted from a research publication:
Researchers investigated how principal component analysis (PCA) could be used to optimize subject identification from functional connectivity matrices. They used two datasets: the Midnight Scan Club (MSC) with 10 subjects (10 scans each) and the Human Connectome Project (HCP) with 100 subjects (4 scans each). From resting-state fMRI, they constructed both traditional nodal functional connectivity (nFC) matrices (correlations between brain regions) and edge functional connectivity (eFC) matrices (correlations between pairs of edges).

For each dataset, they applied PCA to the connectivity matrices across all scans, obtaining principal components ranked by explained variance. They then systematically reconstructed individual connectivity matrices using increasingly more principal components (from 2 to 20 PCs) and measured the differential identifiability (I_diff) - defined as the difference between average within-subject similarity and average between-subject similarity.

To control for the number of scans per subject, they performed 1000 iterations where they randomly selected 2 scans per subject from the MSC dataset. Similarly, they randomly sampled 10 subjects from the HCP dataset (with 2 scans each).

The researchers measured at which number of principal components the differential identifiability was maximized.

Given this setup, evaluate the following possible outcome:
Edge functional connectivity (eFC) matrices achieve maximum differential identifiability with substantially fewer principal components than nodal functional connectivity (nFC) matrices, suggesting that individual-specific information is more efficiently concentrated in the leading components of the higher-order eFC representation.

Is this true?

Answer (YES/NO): NO